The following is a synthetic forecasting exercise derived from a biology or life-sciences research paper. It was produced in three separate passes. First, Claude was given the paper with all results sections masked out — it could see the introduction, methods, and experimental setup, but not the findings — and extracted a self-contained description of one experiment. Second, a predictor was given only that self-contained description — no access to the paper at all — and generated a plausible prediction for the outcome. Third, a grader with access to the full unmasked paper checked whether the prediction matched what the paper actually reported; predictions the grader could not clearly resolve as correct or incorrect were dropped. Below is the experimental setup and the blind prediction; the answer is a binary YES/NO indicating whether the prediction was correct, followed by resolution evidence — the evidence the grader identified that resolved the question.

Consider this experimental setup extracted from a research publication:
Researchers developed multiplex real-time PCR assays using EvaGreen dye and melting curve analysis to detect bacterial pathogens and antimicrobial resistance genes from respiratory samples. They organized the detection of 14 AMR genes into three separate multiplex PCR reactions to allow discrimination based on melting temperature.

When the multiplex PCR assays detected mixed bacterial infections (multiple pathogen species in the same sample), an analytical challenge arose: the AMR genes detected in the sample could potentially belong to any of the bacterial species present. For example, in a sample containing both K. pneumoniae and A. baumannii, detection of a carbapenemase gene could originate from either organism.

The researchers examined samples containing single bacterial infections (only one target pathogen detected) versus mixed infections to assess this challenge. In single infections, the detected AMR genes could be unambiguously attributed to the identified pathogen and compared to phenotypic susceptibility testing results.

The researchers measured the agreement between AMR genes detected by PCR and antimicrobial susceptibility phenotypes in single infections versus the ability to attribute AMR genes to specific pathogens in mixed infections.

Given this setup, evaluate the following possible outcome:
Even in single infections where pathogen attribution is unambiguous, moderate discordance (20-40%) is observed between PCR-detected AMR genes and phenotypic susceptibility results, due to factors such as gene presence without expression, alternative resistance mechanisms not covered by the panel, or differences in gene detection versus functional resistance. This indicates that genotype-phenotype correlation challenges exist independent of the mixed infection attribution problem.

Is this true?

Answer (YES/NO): NO